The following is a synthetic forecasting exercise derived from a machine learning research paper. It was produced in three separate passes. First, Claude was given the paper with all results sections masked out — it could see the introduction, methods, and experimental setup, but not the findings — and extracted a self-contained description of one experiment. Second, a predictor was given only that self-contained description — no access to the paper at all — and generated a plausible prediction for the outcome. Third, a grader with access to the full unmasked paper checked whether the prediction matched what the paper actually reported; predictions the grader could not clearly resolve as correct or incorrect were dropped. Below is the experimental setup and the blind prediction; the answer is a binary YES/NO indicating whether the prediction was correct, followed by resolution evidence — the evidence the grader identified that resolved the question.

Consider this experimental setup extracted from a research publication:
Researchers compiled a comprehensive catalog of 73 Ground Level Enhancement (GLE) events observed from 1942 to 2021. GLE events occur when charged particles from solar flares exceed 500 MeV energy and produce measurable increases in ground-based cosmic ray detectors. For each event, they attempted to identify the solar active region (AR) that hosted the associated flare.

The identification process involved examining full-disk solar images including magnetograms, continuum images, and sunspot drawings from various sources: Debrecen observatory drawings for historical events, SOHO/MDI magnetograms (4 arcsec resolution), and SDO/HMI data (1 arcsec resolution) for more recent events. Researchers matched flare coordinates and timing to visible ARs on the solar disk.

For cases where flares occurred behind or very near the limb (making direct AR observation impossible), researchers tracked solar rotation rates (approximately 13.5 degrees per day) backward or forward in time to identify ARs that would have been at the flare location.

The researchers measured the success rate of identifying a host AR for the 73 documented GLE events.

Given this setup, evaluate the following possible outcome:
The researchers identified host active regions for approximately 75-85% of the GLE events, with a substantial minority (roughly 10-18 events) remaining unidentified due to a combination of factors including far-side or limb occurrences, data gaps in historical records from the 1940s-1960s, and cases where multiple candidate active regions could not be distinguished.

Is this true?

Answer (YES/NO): NO